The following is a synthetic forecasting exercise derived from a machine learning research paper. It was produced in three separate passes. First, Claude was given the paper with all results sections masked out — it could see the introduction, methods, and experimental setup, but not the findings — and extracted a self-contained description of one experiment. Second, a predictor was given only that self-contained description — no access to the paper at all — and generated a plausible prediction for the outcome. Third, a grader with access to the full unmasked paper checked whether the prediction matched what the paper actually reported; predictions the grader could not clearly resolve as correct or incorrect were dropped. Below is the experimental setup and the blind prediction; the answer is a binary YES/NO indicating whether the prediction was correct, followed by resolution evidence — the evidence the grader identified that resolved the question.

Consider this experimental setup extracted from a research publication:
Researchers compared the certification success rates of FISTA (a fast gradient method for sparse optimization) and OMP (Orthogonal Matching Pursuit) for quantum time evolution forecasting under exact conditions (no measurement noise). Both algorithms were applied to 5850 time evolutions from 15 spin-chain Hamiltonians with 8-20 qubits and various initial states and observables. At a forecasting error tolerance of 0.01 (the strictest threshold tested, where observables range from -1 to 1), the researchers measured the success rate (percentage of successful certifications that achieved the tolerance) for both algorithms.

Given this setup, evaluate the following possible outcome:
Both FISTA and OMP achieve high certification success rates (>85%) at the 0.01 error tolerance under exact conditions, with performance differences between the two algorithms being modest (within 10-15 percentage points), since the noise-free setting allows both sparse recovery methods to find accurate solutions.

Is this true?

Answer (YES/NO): NO